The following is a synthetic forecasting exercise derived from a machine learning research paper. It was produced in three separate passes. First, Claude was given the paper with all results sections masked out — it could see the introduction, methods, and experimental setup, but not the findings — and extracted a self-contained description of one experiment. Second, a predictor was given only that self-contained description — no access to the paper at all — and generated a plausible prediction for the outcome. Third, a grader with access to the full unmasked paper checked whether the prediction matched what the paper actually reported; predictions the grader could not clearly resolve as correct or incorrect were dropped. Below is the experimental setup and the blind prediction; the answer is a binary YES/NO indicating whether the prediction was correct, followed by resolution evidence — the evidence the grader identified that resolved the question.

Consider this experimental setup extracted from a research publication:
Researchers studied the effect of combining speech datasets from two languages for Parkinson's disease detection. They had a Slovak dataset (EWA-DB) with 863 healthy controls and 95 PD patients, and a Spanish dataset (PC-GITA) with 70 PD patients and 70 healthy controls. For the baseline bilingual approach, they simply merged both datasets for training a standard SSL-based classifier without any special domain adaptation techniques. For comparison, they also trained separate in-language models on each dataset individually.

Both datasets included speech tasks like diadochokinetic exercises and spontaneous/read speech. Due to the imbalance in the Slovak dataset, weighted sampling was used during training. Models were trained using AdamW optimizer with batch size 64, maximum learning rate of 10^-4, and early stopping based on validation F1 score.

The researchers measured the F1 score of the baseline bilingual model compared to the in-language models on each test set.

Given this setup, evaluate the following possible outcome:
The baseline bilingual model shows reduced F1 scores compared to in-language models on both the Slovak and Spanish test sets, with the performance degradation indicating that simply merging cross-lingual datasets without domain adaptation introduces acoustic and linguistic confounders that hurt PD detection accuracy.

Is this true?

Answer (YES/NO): YES